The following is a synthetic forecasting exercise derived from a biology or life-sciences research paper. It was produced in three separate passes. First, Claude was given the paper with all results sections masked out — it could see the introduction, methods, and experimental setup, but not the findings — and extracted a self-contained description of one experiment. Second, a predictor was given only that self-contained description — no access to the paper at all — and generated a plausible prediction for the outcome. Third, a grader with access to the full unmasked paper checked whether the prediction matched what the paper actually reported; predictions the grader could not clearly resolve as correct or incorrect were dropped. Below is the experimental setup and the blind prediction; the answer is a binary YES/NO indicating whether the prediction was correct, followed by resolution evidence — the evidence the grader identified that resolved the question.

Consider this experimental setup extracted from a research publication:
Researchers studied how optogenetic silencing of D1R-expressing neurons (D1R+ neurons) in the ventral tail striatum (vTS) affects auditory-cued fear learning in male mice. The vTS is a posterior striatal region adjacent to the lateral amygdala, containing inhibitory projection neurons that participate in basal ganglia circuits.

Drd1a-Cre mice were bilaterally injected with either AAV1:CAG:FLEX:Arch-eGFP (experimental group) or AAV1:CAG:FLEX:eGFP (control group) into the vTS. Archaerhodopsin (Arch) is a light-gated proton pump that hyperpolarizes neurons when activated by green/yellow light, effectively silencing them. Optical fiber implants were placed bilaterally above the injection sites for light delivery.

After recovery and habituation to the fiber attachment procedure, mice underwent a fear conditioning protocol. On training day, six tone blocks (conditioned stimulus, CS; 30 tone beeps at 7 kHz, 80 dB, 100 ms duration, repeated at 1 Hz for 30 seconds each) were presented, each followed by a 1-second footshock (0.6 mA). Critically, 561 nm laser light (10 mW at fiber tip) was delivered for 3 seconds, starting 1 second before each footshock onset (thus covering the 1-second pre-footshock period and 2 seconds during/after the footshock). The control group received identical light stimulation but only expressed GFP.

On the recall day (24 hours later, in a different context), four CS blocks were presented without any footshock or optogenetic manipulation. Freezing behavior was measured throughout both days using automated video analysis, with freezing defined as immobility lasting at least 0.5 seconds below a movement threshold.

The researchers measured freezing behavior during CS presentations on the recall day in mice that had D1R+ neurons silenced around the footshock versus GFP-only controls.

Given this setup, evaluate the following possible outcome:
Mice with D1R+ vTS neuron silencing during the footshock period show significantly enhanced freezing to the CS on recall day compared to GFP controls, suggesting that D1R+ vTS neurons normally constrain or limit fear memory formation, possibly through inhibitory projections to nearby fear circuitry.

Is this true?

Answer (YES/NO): NO